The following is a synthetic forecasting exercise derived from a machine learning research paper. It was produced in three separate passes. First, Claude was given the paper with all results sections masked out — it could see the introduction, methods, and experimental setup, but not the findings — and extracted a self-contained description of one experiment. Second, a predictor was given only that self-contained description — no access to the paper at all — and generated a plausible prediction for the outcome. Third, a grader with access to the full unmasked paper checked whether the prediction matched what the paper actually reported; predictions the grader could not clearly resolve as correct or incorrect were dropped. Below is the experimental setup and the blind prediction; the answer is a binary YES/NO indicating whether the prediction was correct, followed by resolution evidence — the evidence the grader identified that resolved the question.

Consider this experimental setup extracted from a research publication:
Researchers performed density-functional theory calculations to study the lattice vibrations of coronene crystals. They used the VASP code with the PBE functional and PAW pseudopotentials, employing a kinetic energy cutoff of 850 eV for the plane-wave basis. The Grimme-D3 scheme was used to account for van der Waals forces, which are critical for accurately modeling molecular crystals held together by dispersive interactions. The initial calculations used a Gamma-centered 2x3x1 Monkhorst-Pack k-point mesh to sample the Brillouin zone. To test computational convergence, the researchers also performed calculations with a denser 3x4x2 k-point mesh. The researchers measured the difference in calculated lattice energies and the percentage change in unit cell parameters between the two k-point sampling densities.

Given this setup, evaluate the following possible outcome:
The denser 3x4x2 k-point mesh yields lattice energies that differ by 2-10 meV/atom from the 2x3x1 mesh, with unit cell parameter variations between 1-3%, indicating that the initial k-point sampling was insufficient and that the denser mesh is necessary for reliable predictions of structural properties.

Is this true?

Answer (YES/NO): NO